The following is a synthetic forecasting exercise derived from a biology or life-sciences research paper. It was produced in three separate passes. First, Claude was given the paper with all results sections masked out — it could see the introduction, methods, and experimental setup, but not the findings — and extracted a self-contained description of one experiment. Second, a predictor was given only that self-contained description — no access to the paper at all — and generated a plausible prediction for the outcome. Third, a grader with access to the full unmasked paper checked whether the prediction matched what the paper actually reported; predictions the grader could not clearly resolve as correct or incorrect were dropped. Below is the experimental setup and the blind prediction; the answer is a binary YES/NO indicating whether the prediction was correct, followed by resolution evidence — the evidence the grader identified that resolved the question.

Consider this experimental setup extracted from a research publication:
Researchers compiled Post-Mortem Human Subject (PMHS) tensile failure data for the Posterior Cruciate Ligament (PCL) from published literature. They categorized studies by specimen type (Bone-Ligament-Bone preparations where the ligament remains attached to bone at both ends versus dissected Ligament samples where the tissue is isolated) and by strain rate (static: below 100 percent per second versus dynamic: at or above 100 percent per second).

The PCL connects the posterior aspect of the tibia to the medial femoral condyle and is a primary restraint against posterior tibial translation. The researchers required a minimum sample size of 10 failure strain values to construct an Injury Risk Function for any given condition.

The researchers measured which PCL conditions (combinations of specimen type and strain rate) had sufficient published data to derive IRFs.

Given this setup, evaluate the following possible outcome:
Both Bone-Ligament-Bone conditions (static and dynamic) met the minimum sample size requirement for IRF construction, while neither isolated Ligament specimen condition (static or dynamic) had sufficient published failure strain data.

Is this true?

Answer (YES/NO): YES